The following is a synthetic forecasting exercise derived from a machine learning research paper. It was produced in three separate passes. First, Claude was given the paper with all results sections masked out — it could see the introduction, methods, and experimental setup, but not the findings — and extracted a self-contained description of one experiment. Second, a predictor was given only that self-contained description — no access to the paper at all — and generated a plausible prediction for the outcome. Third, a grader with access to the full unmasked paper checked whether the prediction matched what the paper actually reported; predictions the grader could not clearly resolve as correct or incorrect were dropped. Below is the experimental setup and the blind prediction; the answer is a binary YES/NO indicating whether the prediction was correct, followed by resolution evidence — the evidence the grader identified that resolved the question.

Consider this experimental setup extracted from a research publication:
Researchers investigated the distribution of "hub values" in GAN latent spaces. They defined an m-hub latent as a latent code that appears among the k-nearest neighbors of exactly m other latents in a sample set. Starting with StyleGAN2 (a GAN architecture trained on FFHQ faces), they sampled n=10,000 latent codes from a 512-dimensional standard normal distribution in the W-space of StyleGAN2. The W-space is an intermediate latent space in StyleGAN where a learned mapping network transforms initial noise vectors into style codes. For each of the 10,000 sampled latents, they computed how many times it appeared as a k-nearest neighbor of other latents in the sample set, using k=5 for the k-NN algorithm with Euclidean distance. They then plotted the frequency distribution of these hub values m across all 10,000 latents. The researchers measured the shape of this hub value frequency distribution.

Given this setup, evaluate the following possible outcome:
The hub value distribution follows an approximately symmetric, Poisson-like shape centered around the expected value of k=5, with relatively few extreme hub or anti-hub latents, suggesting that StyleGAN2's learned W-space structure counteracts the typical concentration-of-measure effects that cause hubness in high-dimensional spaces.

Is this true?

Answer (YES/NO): NO